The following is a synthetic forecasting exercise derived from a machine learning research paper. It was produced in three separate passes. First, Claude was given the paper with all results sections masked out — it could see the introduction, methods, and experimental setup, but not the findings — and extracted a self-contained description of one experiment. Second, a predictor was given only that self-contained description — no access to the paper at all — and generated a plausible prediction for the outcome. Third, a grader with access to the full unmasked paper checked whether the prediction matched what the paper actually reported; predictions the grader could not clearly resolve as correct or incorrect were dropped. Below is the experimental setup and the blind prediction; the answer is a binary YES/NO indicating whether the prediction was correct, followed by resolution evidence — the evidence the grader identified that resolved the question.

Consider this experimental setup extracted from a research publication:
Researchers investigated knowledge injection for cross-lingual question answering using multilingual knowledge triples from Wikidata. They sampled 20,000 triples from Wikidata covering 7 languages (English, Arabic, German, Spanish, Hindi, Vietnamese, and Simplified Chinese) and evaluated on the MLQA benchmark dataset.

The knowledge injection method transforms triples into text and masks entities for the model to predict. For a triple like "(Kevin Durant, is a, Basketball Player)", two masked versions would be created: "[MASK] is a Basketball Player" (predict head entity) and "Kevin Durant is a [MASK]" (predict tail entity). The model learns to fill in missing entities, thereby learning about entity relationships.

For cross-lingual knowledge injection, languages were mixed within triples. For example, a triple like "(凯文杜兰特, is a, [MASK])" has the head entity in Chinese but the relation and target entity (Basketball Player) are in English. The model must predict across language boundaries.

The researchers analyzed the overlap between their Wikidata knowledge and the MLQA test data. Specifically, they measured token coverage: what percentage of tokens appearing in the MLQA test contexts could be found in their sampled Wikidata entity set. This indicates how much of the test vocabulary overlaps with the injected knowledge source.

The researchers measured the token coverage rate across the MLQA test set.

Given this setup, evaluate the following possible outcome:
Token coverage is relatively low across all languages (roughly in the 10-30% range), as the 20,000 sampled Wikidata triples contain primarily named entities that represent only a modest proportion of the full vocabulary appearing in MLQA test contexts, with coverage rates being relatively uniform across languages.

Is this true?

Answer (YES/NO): NO